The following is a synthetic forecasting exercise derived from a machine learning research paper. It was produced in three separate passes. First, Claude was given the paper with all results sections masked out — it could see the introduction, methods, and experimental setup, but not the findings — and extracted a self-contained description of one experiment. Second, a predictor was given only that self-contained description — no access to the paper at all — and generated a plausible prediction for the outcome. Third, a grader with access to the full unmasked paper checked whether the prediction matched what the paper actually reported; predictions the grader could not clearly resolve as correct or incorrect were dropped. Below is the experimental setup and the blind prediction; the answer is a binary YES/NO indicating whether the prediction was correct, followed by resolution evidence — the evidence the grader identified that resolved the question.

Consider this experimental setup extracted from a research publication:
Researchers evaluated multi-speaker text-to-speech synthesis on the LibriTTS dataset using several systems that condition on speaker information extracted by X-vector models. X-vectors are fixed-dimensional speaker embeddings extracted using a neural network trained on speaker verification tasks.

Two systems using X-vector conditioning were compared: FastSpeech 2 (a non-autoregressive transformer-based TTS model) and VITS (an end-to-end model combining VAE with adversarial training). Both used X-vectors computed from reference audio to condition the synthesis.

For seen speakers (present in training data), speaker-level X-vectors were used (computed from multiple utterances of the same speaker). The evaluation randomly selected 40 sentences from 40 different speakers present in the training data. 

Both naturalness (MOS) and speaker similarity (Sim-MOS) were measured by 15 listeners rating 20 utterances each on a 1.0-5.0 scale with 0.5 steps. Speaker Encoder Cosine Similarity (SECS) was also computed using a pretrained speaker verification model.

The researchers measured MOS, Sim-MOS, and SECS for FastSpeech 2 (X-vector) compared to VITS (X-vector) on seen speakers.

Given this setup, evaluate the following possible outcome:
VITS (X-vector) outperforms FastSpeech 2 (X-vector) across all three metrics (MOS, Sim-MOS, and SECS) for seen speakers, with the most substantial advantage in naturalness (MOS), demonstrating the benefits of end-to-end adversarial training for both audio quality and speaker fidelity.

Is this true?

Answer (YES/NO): YES